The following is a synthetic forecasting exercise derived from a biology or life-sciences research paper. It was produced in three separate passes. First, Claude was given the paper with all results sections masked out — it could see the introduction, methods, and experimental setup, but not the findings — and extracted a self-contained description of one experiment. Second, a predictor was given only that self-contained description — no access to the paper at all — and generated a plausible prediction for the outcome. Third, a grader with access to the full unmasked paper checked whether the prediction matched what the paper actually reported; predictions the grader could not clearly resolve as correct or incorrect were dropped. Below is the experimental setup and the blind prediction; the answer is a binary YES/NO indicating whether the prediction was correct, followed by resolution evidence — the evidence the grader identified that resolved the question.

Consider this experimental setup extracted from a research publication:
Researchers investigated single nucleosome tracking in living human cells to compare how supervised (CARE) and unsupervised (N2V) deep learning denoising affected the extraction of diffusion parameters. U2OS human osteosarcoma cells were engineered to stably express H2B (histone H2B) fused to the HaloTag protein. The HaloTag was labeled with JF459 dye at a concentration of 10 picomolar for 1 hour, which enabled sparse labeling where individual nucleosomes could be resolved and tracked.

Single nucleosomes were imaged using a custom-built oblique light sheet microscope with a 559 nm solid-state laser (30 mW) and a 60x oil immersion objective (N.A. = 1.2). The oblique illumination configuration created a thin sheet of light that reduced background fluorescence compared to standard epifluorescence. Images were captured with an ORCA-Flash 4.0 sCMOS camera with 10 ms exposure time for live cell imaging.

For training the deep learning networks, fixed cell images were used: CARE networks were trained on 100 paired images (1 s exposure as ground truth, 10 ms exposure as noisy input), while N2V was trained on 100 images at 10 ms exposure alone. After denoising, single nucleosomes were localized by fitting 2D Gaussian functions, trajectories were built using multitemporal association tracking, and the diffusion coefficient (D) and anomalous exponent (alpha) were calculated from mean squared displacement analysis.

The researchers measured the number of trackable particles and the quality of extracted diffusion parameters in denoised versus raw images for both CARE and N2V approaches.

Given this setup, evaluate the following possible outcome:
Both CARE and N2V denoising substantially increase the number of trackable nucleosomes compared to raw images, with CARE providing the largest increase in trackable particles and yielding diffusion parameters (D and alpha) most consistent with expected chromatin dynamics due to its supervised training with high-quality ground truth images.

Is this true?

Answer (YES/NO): NO